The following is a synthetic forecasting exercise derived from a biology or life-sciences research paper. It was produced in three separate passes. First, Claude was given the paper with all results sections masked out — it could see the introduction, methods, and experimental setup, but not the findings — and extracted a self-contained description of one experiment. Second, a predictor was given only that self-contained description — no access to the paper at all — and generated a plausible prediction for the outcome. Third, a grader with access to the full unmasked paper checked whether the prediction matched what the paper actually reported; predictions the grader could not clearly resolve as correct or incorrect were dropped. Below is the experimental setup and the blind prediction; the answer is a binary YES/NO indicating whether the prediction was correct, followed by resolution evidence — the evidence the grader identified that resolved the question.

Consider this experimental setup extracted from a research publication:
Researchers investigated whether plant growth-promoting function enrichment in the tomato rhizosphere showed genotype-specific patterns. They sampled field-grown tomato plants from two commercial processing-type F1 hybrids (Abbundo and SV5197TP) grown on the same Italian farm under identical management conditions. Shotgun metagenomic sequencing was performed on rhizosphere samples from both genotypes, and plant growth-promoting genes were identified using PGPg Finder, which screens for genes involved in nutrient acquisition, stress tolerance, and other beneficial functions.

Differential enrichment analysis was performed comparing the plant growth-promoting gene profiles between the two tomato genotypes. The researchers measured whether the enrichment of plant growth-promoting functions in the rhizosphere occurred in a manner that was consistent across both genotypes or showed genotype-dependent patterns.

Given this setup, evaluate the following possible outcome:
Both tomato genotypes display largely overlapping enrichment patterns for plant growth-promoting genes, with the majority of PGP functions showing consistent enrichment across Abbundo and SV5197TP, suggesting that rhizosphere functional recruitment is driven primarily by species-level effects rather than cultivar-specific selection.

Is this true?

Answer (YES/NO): YES